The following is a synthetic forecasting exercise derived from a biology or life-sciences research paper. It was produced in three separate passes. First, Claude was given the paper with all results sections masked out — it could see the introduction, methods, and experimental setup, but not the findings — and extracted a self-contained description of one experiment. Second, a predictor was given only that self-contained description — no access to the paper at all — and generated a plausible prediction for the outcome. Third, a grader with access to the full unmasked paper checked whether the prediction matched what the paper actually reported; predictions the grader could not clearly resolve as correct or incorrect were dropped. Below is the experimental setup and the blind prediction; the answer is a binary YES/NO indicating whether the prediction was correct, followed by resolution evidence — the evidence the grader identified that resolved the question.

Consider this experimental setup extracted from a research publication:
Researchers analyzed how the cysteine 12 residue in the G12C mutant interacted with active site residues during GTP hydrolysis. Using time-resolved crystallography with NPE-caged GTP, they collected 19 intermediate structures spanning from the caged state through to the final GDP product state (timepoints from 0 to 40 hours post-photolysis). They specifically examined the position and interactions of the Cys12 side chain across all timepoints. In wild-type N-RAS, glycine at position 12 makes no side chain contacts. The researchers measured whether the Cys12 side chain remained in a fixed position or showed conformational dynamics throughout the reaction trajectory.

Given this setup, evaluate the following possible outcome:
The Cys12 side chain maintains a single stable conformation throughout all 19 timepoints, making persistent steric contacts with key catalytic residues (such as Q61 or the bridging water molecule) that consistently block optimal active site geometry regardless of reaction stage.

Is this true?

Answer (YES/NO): NO